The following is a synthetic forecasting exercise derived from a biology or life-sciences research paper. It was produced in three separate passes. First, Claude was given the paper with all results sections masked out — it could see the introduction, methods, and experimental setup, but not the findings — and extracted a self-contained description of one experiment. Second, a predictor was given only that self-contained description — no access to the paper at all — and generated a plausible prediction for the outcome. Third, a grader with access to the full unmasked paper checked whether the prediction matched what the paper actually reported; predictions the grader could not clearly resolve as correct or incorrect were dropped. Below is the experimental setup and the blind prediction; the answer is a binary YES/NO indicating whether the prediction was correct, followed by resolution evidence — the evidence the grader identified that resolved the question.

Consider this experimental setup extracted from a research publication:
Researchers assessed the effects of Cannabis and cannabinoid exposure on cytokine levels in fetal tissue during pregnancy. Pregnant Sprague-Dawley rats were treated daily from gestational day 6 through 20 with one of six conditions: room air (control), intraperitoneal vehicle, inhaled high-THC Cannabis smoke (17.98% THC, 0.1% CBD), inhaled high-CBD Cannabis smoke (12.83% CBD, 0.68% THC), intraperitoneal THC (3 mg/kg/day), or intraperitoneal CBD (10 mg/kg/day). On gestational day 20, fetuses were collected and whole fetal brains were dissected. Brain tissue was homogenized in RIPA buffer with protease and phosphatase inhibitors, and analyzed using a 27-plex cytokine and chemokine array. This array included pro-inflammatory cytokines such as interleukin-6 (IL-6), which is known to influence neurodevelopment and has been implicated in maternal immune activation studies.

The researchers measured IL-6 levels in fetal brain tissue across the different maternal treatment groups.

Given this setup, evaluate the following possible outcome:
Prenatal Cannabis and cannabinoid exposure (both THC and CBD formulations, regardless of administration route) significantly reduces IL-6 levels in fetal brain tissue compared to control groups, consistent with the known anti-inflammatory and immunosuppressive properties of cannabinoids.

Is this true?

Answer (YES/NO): NO